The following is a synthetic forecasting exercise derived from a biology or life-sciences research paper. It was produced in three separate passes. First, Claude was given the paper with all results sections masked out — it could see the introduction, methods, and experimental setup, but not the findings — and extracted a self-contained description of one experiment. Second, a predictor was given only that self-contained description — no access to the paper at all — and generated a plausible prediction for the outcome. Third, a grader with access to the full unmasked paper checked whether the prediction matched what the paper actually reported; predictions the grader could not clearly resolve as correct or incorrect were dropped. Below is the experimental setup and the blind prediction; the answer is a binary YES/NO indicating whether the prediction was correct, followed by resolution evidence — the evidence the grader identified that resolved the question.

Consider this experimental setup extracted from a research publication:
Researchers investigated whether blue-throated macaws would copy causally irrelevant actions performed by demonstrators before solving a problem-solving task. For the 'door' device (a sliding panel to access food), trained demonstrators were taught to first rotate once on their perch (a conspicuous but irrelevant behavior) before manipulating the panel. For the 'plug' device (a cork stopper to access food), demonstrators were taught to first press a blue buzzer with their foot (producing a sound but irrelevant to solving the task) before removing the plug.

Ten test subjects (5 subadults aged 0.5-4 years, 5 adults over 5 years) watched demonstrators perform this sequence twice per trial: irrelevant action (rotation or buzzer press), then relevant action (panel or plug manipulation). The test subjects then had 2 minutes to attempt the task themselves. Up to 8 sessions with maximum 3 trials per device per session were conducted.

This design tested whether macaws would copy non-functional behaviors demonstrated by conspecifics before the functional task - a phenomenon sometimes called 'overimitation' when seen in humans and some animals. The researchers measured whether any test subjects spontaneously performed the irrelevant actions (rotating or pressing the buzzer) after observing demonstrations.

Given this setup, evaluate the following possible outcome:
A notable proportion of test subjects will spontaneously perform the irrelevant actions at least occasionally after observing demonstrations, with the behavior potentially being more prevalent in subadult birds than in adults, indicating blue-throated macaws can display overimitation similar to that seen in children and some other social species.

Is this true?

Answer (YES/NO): NO